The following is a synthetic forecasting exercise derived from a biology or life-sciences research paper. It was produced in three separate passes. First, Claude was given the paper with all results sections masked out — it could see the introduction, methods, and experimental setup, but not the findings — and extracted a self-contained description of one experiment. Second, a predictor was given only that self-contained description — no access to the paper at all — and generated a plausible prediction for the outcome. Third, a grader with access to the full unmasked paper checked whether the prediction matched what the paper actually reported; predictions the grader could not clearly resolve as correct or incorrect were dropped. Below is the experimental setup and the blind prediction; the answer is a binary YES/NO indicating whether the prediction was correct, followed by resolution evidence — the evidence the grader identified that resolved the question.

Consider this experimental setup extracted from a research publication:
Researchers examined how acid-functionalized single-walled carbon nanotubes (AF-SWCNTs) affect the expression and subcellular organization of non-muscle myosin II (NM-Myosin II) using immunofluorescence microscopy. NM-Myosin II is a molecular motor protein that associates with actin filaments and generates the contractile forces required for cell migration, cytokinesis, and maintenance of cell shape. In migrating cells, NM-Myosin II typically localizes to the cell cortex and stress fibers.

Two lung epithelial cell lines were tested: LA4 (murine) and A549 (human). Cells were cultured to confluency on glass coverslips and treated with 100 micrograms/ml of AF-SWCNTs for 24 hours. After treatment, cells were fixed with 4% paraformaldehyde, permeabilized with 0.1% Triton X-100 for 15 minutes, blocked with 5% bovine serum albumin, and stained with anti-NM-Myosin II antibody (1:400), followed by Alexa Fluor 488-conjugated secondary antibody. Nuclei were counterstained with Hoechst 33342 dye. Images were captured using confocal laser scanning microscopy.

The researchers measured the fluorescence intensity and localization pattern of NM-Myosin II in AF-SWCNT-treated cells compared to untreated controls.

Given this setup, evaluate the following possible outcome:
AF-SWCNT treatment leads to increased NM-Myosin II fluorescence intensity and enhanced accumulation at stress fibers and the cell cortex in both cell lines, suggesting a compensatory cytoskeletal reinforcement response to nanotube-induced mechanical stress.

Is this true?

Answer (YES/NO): NO